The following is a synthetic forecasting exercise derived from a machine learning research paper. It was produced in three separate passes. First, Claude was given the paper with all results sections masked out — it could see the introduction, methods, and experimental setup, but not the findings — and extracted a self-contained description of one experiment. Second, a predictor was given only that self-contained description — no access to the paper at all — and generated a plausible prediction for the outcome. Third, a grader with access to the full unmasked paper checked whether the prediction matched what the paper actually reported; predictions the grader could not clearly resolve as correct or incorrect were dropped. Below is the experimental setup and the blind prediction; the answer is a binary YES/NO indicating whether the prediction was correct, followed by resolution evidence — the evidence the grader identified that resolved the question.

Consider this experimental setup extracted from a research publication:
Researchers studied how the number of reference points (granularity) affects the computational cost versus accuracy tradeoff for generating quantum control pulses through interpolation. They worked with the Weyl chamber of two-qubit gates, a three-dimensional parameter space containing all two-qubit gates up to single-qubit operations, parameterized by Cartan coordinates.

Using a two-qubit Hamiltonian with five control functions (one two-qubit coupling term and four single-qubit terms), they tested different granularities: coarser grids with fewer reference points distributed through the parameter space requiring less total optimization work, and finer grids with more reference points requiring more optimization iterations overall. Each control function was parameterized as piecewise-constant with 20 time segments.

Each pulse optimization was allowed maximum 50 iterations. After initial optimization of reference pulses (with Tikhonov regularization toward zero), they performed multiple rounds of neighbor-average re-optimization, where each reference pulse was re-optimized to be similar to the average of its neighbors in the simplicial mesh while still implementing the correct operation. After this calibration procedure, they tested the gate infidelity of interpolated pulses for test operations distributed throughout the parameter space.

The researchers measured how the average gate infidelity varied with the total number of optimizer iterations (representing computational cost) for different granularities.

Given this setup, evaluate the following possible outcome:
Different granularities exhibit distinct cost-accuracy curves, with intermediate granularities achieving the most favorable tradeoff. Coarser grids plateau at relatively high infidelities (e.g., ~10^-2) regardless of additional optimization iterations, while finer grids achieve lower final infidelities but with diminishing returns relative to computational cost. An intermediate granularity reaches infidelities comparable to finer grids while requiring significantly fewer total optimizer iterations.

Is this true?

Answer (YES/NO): NO